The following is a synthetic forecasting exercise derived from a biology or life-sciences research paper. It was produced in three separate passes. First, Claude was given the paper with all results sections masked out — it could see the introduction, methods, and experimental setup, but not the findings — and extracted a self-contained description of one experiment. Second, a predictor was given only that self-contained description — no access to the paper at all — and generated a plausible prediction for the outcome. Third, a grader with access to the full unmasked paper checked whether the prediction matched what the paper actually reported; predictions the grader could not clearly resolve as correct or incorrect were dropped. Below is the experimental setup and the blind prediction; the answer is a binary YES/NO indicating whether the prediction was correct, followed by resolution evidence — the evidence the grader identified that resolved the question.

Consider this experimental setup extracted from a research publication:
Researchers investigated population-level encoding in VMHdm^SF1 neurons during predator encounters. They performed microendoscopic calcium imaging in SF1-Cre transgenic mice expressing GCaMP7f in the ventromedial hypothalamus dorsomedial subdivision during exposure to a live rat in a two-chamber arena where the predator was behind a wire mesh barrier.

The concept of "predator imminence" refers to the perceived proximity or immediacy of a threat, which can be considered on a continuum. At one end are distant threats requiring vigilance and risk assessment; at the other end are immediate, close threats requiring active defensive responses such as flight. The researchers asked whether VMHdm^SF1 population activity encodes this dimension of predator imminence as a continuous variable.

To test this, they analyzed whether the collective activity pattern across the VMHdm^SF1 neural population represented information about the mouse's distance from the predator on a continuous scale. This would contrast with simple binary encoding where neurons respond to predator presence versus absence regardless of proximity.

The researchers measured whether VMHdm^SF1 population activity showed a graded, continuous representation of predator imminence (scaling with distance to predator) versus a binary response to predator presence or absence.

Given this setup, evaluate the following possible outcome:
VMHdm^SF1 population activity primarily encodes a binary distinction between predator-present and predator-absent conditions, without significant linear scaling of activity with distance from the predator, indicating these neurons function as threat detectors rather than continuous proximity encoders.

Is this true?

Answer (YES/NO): YES